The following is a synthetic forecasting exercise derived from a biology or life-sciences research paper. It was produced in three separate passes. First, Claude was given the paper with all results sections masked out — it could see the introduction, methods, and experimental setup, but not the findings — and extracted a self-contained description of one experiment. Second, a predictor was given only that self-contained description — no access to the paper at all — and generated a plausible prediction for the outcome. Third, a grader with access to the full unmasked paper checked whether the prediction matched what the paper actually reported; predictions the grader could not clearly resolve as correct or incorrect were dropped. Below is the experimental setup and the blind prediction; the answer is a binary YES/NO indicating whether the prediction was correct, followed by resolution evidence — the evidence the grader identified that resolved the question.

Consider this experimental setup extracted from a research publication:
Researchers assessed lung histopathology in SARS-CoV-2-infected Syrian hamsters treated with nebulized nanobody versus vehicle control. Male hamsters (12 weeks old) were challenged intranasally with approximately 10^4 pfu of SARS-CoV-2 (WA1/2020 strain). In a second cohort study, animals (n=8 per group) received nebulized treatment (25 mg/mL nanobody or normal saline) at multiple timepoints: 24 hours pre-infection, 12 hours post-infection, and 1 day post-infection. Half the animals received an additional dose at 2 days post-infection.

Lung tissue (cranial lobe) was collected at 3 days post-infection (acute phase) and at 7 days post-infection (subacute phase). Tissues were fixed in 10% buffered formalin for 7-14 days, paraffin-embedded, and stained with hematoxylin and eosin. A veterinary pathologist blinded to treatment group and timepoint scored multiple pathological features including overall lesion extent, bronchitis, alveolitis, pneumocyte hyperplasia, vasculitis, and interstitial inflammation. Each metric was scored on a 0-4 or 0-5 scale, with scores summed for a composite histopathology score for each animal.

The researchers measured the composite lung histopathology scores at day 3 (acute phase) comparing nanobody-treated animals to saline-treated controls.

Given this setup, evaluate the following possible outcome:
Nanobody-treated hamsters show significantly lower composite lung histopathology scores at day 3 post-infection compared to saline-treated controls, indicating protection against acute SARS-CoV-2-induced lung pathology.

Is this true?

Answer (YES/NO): YES